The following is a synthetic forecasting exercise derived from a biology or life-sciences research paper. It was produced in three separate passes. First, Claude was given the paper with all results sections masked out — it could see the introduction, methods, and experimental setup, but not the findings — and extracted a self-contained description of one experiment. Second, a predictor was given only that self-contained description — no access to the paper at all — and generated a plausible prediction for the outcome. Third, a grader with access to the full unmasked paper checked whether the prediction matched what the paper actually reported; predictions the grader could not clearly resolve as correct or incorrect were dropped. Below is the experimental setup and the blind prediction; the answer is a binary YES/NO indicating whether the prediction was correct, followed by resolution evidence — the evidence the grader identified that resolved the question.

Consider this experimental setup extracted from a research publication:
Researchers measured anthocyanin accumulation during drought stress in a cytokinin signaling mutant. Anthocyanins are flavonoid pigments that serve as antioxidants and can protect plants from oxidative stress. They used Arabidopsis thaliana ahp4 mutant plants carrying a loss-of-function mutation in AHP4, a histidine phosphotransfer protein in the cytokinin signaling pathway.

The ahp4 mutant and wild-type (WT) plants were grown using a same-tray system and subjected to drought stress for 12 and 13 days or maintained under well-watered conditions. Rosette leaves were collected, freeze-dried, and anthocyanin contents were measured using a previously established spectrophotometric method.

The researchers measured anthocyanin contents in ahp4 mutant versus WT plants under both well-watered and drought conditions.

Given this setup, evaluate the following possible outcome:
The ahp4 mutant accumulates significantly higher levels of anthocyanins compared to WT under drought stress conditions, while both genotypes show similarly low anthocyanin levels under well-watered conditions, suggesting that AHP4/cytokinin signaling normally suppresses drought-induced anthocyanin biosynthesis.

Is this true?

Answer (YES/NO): YES